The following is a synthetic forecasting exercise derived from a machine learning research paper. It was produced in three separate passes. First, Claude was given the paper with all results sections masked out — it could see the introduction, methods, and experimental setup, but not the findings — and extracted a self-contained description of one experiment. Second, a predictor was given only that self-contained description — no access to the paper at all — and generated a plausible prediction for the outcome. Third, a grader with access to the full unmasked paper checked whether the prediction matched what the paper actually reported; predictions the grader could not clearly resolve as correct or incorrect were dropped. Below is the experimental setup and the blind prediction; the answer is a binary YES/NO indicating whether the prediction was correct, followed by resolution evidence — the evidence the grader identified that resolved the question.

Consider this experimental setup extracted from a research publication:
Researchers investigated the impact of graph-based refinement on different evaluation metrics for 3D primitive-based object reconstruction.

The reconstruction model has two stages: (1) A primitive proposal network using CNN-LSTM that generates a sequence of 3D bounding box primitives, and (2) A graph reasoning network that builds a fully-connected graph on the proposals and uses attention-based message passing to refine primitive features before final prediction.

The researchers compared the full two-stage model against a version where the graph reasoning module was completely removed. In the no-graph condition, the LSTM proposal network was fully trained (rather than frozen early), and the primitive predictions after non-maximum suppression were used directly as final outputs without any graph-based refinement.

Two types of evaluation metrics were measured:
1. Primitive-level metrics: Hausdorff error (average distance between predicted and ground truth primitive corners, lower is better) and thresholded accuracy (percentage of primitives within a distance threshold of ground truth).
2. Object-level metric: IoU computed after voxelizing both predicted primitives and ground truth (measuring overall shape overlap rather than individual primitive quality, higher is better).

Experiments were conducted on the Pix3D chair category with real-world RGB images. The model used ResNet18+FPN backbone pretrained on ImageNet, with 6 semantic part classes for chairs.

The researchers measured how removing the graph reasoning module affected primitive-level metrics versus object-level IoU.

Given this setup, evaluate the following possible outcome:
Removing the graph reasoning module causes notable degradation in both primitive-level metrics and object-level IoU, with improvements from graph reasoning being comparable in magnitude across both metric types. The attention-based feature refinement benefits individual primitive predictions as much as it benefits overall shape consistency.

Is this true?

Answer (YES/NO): NO